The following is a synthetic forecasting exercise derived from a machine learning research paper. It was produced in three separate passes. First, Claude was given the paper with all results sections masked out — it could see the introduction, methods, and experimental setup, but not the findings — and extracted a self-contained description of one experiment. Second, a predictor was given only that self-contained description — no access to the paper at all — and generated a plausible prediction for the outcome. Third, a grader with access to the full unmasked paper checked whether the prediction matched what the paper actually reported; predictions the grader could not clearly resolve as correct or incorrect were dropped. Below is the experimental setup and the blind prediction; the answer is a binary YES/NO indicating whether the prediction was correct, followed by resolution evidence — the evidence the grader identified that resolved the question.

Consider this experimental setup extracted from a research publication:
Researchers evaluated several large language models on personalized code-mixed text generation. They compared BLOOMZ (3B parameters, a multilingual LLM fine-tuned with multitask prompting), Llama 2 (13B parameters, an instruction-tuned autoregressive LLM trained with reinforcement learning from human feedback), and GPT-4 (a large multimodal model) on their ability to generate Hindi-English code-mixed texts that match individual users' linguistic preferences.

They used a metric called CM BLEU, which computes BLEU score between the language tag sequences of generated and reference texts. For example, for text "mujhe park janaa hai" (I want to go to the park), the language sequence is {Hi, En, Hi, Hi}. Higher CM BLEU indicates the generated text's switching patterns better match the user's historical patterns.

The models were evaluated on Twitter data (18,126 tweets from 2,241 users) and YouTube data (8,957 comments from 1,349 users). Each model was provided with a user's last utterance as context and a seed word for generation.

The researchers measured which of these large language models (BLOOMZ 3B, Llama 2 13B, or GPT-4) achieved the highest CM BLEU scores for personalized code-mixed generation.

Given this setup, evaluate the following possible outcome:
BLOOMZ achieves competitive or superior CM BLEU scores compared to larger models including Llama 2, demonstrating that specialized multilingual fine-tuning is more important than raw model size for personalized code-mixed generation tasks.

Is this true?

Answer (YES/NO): NO